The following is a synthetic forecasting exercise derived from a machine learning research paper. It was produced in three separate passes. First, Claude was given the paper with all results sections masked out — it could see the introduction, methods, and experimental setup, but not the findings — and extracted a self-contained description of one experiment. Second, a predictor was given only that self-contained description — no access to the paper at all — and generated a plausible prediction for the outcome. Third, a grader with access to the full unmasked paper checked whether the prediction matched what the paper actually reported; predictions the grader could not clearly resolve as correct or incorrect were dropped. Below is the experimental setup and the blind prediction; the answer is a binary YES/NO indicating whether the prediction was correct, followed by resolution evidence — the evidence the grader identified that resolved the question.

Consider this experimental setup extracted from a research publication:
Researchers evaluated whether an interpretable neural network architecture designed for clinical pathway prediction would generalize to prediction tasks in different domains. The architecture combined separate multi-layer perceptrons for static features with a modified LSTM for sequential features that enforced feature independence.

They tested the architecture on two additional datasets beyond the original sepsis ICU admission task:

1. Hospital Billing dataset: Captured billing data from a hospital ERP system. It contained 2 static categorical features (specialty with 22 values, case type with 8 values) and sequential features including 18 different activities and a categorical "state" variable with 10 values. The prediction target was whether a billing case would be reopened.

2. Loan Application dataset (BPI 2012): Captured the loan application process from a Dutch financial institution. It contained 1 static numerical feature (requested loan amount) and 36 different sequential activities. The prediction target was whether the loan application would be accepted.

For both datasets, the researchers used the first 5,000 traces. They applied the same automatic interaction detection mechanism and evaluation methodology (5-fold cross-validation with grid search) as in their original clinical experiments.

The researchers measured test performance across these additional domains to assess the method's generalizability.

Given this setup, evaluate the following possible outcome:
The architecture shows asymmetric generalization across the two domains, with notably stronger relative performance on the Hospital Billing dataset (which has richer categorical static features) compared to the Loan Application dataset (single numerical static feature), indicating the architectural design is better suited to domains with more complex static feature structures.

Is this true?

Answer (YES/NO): NO